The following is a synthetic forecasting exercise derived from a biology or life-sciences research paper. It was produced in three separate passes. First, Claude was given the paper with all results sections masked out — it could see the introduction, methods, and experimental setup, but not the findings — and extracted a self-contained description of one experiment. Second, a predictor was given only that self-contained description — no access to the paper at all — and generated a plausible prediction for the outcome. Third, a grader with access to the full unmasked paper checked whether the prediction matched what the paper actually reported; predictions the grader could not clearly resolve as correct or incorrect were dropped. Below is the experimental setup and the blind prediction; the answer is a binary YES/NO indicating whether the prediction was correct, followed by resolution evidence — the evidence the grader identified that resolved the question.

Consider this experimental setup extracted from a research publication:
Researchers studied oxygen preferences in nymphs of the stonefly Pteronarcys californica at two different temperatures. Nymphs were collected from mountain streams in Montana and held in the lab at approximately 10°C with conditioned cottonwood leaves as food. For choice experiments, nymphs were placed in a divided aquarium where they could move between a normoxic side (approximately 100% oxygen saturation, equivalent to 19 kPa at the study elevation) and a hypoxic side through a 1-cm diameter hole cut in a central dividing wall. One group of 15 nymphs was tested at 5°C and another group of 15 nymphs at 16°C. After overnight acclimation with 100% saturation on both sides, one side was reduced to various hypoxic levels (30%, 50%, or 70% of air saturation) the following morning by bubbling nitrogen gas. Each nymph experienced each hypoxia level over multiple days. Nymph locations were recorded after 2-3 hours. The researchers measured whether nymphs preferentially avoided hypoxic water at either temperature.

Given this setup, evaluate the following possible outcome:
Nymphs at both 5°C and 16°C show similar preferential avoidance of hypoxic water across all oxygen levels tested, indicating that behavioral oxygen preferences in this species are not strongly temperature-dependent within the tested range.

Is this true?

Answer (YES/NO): YES